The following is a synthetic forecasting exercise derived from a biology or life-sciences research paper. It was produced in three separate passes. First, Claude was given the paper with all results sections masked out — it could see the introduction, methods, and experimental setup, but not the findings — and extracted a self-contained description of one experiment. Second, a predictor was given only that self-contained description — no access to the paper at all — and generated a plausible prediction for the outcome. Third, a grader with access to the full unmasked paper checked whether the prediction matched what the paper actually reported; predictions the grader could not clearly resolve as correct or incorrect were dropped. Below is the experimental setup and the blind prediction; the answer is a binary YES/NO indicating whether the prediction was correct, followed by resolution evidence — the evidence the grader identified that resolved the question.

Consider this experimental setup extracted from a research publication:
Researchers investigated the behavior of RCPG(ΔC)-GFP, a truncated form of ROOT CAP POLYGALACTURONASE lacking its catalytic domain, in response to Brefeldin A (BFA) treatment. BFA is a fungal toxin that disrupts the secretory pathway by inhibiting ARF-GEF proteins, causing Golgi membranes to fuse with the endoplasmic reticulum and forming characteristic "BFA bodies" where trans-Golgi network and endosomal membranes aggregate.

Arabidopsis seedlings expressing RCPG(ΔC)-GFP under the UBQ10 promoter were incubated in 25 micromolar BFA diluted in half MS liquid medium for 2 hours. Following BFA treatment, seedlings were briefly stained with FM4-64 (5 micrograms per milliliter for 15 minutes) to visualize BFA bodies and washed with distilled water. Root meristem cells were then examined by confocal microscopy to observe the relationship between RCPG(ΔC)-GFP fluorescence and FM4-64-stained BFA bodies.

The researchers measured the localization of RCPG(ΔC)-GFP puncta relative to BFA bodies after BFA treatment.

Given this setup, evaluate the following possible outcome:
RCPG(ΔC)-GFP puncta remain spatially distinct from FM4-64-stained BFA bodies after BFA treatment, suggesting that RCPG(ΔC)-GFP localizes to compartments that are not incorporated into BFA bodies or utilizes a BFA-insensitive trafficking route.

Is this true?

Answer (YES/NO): YES